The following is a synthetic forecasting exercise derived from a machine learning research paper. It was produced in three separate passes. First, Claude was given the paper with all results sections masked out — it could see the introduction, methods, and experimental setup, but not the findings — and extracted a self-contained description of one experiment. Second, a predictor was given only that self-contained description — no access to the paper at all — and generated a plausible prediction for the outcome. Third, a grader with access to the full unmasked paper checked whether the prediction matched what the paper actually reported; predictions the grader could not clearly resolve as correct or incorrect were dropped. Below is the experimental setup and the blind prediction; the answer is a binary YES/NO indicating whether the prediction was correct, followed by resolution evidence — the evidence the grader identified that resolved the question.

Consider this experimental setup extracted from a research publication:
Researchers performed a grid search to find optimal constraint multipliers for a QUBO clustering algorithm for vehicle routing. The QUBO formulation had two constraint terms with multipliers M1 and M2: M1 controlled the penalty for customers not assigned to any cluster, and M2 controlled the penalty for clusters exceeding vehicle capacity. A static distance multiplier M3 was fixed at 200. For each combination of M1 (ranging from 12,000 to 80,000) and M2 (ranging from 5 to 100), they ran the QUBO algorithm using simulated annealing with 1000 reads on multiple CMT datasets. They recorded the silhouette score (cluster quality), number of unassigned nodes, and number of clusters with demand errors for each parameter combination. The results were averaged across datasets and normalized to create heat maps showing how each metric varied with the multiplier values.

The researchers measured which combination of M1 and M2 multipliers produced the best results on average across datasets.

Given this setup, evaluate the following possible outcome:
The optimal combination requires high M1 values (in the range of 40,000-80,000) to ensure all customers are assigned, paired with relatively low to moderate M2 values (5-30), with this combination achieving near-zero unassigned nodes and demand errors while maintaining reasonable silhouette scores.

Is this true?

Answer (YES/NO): YES